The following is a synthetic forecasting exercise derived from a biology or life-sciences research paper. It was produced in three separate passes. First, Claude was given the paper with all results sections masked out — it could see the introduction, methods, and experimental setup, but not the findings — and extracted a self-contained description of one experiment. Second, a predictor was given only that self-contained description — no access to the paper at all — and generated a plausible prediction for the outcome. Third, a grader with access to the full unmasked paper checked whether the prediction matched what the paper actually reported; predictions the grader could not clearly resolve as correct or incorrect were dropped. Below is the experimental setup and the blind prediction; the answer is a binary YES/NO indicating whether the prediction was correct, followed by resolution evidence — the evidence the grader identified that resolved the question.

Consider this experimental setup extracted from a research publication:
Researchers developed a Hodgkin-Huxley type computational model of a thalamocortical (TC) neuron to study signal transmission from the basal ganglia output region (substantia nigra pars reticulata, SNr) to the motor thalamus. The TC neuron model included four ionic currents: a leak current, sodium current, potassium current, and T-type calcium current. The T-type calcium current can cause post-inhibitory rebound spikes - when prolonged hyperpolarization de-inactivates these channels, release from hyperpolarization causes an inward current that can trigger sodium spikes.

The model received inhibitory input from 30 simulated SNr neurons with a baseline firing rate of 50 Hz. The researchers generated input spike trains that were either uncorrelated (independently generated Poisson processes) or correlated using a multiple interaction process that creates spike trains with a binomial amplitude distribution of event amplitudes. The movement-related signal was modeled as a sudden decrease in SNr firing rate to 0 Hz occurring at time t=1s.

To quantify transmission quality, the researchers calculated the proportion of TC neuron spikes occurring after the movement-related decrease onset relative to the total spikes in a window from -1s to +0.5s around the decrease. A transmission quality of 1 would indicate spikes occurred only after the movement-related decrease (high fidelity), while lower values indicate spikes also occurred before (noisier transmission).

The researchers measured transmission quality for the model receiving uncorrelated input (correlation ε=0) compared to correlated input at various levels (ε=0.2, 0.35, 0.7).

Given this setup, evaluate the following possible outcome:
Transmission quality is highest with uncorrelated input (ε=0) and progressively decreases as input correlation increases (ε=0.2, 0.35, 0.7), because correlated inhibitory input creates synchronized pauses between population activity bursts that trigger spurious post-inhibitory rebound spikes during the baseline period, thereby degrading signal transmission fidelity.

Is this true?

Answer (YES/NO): YES